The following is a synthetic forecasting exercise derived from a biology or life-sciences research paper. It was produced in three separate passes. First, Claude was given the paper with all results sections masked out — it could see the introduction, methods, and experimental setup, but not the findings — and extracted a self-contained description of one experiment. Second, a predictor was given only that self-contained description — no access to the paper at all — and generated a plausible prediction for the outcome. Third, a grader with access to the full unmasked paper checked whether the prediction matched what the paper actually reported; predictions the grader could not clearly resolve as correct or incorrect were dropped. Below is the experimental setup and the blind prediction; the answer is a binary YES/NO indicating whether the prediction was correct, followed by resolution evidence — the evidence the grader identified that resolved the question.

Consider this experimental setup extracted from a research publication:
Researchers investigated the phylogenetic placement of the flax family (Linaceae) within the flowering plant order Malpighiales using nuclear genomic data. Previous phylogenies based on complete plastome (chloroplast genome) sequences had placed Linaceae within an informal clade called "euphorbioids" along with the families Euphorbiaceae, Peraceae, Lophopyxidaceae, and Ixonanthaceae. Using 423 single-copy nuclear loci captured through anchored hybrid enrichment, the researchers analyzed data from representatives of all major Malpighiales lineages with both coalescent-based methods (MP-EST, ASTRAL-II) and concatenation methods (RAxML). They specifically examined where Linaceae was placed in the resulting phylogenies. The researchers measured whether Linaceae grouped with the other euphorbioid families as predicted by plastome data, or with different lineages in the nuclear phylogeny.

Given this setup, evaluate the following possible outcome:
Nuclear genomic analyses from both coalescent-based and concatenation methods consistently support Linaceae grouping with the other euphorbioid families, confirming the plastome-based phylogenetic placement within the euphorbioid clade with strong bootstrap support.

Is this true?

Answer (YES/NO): NO